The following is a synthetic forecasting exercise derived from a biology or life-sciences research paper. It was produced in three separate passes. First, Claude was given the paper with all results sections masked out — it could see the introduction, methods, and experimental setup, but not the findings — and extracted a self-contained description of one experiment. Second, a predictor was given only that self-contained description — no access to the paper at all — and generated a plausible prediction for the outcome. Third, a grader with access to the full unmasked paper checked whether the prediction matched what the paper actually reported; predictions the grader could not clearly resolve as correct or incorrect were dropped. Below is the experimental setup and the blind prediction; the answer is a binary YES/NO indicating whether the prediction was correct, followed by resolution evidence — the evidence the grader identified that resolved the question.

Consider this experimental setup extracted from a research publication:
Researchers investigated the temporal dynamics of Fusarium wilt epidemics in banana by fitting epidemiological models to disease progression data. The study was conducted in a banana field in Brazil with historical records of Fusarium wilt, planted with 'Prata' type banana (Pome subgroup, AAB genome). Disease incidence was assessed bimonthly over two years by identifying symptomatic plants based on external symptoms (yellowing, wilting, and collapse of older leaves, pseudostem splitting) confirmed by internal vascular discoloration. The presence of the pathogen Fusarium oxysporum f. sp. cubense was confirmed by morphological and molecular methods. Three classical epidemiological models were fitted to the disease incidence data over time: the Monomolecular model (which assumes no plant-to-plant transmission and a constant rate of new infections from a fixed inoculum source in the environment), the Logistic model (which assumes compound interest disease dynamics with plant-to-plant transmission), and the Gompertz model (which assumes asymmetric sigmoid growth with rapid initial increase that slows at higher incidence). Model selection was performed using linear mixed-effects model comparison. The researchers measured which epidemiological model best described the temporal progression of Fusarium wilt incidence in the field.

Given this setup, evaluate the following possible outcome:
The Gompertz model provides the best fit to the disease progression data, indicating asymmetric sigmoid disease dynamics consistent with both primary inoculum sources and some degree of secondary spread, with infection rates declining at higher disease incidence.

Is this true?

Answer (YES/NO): NO